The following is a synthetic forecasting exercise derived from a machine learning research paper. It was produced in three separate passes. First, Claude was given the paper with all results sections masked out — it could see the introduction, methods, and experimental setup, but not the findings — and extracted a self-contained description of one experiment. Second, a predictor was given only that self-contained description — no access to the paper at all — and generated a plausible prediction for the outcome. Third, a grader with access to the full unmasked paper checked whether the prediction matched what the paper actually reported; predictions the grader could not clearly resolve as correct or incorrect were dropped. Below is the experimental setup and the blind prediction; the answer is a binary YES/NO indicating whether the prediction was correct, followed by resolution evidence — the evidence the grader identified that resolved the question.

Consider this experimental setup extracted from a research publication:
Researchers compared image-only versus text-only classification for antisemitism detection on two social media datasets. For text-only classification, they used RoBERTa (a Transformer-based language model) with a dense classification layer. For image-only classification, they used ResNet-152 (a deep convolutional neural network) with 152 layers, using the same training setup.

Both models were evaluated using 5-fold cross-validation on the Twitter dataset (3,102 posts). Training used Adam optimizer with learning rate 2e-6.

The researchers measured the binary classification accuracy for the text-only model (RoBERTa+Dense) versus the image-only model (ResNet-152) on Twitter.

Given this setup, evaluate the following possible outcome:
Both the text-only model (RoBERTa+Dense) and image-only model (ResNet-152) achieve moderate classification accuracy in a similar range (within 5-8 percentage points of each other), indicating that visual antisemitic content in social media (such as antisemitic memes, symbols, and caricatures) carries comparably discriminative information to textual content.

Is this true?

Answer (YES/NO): NO